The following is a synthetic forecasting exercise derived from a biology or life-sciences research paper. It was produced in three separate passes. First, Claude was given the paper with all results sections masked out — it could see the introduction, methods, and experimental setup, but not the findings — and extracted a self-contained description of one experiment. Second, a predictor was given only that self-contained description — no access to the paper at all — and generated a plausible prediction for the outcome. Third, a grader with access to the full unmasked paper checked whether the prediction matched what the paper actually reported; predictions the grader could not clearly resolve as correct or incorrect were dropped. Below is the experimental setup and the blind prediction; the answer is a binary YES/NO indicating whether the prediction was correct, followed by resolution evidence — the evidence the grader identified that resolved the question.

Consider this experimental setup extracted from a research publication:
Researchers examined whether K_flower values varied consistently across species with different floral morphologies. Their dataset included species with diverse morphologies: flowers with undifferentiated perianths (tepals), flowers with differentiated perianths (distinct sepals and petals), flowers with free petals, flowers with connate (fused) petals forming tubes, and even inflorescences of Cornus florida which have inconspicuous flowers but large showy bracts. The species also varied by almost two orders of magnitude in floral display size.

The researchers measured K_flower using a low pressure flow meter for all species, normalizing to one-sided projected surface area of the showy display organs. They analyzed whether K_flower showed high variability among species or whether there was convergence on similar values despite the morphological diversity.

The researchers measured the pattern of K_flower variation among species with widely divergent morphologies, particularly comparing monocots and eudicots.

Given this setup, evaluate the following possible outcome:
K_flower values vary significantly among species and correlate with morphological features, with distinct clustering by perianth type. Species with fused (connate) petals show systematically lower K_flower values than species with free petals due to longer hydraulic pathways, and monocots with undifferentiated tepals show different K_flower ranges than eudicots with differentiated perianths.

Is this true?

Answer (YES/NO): NO